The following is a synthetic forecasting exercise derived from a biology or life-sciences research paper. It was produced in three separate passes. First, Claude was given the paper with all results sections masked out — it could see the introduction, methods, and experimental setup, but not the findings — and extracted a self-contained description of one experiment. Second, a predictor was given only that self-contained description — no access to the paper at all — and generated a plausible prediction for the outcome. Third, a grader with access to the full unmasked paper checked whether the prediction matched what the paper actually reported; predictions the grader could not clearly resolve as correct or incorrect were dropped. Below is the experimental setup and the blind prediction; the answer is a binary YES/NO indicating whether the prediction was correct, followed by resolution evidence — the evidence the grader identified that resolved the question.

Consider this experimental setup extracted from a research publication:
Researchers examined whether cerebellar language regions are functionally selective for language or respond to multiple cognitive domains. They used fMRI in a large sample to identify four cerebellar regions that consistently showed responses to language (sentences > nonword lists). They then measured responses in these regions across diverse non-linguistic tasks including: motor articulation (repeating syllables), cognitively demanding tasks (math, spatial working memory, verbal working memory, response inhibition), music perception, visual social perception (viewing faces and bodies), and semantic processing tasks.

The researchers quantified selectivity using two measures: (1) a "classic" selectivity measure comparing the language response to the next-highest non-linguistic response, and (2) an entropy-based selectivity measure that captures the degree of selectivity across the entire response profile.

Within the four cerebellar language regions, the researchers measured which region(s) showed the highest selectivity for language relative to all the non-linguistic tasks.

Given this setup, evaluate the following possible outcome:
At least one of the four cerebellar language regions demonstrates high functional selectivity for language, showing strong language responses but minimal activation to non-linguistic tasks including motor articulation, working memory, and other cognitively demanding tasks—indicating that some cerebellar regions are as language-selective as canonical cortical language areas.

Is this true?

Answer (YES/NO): NO